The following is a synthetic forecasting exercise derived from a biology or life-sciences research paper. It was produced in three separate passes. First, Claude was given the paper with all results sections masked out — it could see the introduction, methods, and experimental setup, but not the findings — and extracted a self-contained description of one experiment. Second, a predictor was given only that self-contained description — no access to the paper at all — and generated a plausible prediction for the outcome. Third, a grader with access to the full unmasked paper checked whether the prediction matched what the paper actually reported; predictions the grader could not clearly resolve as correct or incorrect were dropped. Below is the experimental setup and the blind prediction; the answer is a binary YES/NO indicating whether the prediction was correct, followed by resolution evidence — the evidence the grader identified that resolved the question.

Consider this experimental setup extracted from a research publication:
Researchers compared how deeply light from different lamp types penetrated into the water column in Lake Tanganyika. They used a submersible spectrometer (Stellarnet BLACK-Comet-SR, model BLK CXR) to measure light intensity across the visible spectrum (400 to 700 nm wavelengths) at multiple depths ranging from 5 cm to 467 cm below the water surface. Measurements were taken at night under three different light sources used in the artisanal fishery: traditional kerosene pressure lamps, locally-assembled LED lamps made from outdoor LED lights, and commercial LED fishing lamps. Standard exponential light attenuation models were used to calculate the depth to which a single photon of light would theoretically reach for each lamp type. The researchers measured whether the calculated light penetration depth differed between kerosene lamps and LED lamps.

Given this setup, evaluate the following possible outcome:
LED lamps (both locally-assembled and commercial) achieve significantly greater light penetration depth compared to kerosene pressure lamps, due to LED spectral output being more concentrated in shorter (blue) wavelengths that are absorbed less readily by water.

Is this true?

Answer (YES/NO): YES